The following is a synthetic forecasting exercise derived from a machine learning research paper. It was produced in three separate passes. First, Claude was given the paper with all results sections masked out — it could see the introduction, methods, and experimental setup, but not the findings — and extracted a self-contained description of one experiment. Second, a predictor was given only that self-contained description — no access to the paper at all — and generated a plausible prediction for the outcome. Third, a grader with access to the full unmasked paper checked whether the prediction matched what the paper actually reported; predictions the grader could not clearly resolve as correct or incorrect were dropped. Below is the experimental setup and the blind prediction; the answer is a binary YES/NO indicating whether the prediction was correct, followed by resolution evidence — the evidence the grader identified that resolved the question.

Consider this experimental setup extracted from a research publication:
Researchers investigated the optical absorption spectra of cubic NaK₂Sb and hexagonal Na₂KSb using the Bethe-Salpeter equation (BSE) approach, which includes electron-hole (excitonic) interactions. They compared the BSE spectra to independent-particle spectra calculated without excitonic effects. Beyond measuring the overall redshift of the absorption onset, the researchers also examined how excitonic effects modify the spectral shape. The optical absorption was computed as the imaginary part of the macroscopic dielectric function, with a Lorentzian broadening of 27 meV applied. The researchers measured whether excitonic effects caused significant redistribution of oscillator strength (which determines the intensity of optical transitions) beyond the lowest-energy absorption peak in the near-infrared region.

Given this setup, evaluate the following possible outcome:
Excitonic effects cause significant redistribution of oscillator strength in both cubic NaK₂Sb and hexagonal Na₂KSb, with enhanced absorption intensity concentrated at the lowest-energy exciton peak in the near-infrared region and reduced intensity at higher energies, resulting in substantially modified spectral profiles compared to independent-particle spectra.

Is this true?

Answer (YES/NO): NO